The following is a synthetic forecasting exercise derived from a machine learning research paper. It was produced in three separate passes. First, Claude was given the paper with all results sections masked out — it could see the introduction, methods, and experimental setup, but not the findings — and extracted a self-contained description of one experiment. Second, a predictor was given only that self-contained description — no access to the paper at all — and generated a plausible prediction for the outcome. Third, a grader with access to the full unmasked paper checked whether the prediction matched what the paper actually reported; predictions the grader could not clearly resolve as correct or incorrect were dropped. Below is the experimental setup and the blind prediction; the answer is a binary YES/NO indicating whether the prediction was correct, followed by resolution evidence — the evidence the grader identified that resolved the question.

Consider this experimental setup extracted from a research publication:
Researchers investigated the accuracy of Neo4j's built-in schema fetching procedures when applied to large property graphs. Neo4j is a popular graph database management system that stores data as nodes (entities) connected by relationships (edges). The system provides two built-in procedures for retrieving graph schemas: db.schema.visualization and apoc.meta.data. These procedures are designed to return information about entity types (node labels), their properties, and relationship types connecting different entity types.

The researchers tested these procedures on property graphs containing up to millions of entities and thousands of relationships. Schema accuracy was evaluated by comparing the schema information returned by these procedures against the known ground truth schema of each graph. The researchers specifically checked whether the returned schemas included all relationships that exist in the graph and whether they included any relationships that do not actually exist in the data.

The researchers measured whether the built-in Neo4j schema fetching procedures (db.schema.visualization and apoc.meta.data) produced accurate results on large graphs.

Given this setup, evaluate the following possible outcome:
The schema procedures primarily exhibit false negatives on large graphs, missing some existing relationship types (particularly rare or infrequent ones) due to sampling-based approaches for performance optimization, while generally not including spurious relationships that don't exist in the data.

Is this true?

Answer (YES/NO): NO